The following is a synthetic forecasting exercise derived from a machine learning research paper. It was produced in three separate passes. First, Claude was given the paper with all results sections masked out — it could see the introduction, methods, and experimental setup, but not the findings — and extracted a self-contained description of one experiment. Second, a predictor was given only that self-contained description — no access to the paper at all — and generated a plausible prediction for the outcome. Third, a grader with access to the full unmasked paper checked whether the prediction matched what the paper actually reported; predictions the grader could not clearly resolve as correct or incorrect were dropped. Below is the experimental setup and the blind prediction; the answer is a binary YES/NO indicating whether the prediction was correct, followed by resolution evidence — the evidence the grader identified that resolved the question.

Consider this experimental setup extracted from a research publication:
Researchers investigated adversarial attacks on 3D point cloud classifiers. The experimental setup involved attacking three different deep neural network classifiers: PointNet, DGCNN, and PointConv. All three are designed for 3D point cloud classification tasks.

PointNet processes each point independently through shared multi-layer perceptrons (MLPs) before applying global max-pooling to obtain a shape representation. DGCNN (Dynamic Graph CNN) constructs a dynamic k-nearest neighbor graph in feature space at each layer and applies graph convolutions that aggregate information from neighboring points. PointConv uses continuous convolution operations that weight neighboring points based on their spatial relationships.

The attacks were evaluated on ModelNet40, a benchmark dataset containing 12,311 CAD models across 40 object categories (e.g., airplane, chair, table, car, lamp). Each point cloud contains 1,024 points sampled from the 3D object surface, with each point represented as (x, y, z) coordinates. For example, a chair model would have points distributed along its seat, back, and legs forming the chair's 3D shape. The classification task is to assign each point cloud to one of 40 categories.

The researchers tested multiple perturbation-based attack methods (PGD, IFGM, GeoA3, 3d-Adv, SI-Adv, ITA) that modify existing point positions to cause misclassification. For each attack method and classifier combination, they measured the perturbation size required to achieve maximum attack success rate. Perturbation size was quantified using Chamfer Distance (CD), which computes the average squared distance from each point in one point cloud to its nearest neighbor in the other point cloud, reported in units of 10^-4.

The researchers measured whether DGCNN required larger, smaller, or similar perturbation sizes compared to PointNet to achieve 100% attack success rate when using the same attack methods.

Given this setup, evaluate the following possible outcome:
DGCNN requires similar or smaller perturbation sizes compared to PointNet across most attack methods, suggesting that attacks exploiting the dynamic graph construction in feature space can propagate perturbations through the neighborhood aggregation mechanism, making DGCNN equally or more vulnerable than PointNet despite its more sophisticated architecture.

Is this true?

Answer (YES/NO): NO